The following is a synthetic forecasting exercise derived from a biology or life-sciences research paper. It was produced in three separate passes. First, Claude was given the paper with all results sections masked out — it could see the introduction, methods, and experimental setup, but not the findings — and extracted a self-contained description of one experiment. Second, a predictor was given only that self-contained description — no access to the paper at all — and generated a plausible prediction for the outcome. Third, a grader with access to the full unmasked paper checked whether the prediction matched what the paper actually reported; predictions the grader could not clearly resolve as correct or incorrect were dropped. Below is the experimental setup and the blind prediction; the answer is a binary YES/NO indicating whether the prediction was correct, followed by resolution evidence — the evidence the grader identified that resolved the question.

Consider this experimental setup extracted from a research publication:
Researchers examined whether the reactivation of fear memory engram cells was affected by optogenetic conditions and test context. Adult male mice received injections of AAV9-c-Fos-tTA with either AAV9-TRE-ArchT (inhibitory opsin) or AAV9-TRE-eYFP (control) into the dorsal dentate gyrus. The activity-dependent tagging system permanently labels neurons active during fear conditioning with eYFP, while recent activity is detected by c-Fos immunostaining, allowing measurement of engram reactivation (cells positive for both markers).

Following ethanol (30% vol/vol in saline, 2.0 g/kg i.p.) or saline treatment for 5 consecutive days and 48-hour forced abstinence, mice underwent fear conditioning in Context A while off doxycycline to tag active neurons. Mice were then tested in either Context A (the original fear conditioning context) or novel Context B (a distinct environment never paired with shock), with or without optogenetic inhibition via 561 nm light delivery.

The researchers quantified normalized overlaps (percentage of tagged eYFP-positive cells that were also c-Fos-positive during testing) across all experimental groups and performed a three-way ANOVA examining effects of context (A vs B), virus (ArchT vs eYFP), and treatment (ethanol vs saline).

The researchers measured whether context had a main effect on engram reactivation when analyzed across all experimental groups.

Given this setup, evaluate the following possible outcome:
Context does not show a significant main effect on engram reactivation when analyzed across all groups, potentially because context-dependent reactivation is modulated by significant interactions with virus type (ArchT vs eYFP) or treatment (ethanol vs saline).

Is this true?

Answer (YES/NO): NO